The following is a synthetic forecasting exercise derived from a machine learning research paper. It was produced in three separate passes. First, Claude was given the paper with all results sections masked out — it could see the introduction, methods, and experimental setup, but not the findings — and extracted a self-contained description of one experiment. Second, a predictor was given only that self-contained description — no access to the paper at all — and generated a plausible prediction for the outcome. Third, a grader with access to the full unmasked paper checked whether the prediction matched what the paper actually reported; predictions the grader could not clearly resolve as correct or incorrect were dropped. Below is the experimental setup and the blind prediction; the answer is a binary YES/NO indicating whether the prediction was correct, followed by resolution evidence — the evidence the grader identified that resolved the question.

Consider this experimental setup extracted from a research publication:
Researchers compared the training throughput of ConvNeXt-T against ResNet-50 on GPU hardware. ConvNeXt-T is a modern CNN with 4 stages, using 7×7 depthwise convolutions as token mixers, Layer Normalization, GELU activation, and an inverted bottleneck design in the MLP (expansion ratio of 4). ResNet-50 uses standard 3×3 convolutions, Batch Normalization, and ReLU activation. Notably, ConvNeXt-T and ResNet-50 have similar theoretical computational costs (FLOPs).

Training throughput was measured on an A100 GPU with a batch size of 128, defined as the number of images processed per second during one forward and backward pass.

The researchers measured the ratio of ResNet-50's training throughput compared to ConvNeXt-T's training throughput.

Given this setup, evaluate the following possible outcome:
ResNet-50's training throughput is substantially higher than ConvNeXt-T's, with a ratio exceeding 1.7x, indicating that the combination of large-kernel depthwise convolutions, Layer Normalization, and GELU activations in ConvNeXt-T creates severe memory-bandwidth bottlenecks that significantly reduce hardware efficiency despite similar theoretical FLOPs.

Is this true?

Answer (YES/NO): YES